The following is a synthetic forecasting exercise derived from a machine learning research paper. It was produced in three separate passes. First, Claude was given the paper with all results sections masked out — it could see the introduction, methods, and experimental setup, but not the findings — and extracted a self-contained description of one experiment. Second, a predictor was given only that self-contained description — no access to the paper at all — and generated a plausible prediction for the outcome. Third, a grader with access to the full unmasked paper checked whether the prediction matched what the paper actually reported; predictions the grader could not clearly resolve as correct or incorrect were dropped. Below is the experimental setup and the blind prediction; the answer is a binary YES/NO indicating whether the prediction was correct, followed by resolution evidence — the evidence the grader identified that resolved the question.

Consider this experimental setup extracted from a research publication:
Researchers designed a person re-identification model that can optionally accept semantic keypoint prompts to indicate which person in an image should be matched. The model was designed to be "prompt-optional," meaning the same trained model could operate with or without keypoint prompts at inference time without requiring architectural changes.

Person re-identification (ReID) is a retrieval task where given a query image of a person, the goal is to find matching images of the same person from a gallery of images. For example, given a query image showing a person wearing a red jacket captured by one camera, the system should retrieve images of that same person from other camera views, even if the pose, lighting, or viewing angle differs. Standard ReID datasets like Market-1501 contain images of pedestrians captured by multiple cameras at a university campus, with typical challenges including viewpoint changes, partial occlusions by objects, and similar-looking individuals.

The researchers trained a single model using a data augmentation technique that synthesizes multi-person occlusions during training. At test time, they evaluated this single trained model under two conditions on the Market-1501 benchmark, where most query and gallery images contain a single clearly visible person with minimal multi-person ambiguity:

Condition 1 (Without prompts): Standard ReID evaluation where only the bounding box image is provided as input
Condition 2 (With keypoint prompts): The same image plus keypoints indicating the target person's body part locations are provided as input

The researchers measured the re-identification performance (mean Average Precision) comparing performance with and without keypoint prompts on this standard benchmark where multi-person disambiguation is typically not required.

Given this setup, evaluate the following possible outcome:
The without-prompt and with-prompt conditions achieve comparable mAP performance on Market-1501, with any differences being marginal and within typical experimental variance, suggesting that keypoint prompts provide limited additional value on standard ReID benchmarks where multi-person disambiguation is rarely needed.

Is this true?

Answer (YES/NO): YES